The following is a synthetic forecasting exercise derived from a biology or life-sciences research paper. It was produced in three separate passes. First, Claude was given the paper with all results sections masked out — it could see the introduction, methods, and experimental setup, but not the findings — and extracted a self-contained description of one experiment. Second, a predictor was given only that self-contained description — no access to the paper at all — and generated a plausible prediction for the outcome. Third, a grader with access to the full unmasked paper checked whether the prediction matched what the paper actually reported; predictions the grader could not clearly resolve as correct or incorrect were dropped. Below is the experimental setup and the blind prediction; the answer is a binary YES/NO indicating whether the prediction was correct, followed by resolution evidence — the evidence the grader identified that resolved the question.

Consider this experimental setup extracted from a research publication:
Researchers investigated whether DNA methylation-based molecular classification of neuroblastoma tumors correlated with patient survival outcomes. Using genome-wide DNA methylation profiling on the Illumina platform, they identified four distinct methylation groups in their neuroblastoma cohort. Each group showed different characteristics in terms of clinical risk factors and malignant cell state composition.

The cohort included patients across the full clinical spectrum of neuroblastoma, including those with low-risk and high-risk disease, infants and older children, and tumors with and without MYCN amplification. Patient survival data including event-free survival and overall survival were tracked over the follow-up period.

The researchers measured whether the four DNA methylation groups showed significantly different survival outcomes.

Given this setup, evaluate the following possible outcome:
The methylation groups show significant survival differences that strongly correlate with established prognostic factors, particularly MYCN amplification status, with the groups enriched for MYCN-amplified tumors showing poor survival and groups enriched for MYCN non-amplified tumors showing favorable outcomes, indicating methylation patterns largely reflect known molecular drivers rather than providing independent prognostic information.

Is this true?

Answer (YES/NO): NO